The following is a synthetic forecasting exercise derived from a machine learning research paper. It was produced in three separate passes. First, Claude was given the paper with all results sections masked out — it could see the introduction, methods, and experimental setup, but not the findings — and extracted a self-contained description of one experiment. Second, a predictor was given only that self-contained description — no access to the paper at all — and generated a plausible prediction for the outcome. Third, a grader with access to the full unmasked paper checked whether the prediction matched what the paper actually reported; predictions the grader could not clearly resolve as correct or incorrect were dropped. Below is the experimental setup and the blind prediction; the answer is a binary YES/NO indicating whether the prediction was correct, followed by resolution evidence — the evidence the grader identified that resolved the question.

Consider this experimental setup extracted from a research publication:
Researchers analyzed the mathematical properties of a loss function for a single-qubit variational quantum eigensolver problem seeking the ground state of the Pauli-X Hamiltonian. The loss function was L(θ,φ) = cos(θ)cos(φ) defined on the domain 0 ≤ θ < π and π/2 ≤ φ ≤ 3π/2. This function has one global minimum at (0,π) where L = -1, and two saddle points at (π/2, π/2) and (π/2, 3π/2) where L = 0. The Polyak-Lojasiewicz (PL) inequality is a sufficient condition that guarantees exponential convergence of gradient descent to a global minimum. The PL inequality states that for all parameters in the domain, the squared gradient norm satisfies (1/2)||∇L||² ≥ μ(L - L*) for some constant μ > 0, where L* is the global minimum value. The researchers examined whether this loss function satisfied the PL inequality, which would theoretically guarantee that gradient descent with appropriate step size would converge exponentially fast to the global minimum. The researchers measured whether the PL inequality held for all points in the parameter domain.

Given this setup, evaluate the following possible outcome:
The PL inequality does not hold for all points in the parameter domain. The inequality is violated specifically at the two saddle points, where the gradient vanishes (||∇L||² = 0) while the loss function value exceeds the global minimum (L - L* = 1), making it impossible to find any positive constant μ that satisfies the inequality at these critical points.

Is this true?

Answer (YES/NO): YES